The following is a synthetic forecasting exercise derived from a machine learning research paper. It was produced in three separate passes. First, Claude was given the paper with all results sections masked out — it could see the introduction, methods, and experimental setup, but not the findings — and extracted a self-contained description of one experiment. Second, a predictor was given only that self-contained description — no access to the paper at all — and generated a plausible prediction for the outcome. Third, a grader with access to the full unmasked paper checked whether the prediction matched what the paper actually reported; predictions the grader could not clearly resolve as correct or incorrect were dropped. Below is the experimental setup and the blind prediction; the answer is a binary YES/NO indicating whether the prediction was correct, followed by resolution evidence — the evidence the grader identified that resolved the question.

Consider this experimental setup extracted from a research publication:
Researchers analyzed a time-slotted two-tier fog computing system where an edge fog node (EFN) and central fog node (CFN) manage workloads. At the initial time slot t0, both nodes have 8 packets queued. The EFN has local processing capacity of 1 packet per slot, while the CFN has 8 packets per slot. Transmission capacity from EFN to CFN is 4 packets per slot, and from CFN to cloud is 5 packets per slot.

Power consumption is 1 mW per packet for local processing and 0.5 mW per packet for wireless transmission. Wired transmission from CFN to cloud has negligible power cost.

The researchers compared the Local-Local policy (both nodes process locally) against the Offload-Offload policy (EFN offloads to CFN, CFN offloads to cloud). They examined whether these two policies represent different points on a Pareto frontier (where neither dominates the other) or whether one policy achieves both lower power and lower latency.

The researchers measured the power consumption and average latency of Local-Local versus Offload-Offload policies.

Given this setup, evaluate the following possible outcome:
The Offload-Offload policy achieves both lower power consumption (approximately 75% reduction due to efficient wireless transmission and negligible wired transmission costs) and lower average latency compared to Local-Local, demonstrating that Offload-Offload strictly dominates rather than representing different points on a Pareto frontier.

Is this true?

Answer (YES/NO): YES